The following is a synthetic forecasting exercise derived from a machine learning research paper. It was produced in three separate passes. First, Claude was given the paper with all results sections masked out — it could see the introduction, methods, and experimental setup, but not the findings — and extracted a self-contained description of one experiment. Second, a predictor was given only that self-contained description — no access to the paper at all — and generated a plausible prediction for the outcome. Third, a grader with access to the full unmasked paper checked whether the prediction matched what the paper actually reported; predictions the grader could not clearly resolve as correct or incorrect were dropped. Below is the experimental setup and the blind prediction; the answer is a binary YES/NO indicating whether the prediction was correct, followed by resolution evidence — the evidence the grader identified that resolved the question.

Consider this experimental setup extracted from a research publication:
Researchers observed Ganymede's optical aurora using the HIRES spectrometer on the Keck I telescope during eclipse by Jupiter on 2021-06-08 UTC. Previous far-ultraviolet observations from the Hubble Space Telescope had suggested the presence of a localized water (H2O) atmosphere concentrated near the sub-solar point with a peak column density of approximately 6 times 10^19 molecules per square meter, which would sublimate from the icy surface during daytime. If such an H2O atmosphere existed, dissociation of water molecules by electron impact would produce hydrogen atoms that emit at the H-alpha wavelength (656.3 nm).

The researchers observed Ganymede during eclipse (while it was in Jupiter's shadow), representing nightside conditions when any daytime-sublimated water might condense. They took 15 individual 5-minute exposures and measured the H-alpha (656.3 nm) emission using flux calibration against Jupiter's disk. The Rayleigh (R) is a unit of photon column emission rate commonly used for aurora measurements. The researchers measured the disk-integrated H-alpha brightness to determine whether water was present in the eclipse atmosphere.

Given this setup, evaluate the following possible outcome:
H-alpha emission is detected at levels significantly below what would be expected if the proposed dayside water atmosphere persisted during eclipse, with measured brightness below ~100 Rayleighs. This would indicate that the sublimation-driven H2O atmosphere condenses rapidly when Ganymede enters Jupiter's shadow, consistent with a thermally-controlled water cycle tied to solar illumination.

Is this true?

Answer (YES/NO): NO